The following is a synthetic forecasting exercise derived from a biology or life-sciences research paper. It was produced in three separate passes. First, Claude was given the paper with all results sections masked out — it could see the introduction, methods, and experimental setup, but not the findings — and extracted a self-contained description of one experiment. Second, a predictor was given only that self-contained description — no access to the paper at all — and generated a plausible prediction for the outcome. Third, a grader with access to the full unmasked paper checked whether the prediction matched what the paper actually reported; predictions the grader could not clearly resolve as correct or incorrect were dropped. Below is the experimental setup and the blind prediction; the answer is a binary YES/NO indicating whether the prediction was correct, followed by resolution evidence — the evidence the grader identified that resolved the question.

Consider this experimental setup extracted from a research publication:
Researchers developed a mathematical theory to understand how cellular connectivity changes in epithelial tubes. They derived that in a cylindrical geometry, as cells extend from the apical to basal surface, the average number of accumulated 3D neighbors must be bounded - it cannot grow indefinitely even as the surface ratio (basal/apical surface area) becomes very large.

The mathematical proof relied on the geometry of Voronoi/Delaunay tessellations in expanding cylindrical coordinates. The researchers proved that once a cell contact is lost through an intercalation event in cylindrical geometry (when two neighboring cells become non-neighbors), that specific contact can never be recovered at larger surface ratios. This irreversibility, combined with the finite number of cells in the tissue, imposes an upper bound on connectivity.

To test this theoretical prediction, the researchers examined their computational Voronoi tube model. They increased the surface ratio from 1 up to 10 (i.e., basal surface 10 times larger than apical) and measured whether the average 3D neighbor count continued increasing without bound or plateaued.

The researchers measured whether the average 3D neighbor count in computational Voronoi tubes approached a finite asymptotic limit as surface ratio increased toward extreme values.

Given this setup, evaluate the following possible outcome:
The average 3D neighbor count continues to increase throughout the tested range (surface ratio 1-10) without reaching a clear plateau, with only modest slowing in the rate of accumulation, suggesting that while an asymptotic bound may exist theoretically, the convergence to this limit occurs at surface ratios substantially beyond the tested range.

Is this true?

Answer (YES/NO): NO